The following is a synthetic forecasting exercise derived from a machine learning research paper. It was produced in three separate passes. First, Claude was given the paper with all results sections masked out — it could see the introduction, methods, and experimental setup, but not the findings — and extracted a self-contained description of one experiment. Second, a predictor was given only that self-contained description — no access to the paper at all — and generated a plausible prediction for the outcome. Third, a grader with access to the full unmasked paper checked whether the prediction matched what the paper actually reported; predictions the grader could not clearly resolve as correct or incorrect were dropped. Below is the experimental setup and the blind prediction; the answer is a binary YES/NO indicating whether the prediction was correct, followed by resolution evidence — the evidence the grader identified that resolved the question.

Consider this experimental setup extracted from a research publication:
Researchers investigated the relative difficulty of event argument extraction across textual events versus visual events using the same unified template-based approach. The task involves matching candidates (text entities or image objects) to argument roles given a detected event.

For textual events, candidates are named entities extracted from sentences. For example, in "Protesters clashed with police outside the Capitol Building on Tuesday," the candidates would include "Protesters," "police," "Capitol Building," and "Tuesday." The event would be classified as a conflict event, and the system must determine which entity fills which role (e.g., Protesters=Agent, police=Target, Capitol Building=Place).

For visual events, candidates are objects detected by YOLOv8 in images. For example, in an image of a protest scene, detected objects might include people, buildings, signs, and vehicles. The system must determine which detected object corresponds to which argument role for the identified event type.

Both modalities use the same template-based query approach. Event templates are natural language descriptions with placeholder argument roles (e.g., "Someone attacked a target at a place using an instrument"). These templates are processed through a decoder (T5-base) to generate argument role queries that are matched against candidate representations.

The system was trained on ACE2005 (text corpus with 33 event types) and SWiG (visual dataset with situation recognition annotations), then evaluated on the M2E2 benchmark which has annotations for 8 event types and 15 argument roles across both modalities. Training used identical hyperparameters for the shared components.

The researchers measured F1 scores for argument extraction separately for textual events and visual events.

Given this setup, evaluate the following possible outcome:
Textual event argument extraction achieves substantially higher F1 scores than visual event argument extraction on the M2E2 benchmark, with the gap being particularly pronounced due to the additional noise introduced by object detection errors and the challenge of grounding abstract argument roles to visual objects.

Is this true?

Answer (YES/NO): YES